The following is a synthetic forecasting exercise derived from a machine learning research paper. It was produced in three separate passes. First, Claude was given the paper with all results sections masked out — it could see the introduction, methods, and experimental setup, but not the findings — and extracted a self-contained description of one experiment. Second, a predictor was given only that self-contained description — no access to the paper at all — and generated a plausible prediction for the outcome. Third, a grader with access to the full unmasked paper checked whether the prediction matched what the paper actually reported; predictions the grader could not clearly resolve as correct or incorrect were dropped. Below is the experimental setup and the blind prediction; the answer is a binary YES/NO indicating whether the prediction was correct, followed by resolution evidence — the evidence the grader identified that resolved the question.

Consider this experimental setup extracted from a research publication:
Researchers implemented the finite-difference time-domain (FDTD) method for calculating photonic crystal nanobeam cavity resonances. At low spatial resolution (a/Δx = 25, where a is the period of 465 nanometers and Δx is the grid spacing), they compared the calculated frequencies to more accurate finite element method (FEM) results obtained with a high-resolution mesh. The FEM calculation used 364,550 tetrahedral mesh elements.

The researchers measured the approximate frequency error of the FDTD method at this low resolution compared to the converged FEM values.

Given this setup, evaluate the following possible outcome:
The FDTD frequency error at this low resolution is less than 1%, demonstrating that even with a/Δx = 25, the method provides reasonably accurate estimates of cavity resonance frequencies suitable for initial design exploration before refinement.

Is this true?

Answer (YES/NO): YES